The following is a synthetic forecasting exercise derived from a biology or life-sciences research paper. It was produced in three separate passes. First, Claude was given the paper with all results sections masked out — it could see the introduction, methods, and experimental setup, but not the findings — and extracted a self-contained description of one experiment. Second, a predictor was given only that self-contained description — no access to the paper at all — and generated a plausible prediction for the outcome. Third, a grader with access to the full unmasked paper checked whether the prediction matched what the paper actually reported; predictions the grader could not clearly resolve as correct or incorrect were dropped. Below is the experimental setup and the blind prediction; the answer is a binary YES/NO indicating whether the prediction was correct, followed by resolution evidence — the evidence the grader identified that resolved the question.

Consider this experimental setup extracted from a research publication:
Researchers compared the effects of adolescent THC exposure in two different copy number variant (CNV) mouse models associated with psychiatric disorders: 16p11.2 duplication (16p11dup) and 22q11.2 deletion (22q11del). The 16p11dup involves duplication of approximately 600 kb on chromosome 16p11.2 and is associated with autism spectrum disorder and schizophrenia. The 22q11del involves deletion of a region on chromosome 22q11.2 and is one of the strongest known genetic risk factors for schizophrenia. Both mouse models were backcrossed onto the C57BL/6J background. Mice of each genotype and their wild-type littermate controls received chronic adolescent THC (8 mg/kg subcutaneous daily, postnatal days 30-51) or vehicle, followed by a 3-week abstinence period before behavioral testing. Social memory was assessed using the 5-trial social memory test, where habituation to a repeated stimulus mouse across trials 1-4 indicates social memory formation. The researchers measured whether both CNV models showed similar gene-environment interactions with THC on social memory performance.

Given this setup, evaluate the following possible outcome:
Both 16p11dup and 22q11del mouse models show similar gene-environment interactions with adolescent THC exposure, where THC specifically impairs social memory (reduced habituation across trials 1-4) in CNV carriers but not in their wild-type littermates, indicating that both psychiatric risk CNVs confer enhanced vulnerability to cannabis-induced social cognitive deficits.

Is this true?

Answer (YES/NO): NO